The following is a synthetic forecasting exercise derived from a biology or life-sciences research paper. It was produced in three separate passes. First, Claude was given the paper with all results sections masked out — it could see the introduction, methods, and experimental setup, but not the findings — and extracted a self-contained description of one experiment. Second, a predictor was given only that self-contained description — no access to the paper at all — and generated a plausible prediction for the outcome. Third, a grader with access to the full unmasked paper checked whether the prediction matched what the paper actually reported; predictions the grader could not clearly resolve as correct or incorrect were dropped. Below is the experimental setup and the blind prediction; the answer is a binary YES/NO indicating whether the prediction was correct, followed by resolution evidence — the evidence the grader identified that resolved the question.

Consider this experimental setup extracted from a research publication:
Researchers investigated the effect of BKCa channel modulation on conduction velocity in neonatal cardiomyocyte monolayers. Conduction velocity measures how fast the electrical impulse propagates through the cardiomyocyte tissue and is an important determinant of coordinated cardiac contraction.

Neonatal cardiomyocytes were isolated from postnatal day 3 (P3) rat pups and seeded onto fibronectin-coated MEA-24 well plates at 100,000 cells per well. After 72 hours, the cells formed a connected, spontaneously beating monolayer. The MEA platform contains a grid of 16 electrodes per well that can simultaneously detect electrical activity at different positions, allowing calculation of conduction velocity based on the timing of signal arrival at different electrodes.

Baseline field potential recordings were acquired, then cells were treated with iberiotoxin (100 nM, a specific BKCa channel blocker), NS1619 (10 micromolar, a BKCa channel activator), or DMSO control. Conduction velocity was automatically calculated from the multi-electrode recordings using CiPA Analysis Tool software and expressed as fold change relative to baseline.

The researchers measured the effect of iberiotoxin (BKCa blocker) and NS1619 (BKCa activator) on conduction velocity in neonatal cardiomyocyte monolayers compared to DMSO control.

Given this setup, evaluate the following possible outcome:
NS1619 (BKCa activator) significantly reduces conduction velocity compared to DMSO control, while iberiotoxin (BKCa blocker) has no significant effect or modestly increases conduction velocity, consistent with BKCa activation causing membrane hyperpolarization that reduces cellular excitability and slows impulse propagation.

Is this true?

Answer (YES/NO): NO